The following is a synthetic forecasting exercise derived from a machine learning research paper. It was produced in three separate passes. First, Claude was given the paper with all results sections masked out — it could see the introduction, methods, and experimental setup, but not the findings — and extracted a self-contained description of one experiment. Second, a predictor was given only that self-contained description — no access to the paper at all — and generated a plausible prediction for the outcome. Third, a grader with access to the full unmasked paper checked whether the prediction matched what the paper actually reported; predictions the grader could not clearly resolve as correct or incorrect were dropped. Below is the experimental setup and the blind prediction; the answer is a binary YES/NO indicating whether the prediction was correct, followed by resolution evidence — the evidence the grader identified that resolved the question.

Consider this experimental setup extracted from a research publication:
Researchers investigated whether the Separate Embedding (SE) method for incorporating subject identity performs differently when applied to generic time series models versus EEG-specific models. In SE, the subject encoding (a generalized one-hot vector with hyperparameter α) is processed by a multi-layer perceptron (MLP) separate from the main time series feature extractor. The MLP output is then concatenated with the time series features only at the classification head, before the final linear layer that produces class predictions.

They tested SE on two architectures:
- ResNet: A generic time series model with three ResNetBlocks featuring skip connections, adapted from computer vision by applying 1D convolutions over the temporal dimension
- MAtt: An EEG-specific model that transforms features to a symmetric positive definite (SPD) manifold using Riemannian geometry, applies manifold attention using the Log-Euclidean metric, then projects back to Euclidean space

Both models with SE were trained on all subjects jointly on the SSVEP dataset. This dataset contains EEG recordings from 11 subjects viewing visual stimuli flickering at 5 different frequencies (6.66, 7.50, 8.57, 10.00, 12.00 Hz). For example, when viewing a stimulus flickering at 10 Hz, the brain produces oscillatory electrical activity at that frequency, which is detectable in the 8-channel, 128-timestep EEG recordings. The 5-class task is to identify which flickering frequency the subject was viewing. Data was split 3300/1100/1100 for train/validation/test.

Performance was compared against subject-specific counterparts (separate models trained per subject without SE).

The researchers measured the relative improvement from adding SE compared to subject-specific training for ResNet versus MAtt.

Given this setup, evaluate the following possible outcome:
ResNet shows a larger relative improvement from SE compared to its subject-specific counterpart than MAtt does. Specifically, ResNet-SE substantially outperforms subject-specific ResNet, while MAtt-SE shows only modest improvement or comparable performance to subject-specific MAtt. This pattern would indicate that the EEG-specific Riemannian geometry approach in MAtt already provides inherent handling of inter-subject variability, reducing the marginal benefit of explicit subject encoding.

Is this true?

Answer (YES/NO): NO